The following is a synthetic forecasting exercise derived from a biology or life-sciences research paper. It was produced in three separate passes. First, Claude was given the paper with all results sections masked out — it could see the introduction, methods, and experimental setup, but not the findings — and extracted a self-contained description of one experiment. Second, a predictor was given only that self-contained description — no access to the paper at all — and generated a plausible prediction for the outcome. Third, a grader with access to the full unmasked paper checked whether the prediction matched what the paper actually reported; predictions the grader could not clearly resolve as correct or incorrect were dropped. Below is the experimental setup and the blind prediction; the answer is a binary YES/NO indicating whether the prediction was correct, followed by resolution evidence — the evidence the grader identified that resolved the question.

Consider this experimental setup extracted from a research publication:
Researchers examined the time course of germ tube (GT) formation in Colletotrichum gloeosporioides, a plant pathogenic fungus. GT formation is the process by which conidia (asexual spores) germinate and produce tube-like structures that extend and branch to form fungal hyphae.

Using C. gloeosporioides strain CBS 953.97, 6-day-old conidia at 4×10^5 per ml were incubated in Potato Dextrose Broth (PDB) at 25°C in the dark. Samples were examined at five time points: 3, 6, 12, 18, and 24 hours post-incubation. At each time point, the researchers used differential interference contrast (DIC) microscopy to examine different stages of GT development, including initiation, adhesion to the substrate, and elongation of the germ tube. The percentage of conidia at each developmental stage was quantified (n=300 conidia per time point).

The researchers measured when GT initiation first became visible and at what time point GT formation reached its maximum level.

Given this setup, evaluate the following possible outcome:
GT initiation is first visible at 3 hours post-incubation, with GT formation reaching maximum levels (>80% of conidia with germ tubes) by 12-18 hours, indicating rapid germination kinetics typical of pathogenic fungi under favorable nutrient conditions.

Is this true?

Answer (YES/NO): NO